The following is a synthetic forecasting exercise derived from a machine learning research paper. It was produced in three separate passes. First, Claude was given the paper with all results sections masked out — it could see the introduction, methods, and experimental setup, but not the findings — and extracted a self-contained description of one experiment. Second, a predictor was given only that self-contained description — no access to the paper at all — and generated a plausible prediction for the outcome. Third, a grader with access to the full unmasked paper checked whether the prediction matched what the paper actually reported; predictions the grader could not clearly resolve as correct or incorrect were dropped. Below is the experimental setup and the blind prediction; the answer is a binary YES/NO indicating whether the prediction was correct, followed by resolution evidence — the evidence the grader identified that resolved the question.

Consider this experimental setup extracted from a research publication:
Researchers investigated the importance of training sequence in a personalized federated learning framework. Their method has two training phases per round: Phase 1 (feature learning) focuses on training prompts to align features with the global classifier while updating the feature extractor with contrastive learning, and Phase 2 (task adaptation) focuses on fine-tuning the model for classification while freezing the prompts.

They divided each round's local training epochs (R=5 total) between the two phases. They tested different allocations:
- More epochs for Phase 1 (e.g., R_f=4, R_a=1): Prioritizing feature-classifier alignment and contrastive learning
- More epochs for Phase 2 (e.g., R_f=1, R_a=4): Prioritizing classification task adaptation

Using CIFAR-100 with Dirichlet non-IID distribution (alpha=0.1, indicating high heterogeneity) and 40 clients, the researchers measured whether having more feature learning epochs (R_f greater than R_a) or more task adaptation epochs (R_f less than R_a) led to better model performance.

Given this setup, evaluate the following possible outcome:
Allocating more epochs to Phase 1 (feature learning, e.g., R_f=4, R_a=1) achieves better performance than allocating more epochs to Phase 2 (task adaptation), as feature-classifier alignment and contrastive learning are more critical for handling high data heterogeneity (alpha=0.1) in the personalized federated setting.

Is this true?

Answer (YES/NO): YES